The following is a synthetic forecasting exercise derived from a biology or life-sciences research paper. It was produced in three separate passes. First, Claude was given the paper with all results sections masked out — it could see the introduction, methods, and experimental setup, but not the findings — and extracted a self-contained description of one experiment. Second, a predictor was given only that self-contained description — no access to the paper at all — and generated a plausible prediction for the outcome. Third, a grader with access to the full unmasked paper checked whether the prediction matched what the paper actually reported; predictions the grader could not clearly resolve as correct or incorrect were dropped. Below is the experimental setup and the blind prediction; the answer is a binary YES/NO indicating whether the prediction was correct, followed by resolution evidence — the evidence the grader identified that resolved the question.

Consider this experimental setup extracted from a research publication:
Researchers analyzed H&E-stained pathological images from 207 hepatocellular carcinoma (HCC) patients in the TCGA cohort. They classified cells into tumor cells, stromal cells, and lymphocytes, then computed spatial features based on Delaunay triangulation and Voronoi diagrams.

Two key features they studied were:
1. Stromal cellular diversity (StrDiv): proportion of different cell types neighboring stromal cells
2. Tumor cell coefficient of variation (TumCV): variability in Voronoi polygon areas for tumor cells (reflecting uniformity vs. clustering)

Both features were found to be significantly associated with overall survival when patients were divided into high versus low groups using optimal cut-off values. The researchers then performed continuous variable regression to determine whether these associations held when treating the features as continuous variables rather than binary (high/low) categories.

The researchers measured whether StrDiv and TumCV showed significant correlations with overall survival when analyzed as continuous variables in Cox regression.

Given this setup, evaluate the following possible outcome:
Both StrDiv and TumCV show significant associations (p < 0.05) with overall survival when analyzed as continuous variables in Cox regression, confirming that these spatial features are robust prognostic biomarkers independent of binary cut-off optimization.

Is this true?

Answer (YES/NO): NO